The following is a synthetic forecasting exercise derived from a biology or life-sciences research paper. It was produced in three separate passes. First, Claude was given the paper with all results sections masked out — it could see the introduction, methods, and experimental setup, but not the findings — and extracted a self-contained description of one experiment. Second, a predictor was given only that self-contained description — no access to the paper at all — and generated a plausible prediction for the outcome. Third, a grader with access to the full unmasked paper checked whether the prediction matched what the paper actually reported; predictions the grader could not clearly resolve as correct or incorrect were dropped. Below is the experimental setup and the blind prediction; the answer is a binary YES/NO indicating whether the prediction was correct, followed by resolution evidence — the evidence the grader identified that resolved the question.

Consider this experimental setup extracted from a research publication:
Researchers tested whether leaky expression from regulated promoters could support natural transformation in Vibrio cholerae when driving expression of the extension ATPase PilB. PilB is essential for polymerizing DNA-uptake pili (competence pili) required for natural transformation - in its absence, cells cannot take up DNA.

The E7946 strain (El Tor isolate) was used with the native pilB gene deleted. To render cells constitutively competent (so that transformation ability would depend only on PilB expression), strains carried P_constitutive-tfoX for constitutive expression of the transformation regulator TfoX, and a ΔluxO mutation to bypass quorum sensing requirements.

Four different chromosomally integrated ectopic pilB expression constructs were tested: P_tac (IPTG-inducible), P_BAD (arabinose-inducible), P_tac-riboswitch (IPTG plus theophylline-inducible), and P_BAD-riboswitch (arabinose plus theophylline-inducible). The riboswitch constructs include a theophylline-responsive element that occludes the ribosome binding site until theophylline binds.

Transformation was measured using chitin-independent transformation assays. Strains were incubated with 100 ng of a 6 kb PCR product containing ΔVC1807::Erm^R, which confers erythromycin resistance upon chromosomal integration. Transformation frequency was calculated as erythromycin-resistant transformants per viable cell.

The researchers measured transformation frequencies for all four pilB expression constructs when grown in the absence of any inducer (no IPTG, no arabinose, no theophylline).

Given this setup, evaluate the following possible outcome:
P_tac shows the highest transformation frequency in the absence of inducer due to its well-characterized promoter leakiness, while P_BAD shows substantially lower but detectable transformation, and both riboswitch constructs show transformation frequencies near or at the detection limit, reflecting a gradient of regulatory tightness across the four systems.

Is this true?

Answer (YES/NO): NO